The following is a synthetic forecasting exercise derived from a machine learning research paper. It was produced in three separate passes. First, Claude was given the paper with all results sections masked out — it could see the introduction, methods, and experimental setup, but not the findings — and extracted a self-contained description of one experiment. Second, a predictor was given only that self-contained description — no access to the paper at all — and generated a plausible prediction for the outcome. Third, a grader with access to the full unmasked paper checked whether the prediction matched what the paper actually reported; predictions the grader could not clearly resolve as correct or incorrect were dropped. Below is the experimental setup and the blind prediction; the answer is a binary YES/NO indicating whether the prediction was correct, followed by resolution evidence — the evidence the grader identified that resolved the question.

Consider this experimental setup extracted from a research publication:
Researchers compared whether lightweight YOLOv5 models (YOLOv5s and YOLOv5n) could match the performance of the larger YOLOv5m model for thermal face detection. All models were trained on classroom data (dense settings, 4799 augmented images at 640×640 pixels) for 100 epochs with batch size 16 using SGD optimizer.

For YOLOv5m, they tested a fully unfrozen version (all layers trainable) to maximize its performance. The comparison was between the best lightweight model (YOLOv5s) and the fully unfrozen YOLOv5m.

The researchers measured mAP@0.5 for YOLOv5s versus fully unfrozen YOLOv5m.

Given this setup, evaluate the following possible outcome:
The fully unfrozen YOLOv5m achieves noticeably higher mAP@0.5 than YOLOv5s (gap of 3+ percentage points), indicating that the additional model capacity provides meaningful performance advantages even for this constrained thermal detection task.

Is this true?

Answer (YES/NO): NO